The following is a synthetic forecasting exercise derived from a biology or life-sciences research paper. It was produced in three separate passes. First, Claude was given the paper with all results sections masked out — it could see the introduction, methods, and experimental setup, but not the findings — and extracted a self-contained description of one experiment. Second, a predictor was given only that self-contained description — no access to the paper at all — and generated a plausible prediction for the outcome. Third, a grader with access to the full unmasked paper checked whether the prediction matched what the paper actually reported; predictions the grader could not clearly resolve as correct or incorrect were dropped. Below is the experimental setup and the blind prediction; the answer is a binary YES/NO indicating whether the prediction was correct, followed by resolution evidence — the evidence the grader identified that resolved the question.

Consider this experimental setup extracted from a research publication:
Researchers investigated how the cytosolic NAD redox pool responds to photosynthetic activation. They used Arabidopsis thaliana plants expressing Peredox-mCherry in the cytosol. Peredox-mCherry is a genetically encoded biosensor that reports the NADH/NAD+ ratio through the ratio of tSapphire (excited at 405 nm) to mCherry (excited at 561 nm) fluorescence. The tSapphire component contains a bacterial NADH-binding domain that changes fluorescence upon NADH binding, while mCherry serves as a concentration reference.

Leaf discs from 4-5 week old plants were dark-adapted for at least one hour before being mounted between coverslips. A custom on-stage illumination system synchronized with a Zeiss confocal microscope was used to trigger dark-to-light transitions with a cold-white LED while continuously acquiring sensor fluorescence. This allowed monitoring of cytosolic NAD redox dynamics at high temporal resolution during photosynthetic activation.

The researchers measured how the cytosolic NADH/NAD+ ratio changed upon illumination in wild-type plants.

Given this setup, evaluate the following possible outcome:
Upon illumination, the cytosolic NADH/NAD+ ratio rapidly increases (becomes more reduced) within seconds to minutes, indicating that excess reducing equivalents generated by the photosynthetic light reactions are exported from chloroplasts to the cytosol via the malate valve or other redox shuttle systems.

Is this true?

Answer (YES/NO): YES